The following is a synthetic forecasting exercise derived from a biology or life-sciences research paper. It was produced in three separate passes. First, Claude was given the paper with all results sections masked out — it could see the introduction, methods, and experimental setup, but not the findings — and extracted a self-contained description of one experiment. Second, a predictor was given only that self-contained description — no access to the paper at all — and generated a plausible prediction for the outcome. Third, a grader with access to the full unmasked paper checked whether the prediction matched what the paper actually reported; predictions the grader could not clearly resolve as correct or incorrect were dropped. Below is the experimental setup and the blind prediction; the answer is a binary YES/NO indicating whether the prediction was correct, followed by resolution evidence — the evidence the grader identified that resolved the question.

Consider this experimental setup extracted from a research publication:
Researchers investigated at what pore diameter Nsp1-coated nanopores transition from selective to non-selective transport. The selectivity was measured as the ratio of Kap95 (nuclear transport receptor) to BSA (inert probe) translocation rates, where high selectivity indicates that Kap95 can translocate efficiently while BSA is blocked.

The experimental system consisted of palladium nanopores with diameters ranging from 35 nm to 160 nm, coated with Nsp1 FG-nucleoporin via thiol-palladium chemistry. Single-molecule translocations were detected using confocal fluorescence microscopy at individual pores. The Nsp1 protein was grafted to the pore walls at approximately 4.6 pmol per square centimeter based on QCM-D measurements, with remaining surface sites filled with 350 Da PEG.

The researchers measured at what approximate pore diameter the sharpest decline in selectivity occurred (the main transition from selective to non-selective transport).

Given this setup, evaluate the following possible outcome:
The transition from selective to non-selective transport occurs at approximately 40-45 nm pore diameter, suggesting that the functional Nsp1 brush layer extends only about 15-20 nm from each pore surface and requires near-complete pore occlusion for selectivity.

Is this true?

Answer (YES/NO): NO